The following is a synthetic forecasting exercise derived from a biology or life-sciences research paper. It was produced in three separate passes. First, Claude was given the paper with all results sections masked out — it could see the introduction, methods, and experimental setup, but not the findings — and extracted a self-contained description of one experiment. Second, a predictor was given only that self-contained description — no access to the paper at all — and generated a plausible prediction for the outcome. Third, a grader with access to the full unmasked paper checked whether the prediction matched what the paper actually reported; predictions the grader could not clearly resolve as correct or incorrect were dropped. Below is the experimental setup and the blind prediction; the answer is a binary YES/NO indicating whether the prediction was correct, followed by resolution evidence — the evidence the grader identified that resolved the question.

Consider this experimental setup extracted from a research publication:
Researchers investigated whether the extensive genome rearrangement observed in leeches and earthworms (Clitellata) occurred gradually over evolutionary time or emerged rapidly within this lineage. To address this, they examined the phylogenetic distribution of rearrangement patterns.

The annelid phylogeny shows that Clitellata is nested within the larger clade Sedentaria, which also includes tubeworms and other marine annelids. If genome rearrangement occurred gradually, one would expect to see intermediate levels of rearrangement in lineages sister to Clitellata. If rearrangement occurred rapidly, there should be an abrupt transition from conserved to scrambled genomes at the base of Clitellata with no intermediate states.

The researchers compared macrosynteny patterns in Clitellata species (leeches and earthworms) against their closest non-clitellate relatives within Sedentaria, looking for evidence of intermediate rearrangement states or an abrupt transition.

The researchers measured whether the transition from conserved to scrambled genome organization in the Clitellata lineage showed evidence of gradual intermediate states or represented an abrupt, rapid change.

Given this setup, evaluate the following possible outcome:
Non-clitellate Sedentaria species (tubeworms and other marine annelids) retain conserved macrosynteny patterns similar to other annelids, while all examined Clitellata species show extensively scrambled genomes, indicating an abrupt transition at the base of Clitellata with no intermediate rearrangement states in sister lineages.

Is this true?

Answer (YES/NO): YES